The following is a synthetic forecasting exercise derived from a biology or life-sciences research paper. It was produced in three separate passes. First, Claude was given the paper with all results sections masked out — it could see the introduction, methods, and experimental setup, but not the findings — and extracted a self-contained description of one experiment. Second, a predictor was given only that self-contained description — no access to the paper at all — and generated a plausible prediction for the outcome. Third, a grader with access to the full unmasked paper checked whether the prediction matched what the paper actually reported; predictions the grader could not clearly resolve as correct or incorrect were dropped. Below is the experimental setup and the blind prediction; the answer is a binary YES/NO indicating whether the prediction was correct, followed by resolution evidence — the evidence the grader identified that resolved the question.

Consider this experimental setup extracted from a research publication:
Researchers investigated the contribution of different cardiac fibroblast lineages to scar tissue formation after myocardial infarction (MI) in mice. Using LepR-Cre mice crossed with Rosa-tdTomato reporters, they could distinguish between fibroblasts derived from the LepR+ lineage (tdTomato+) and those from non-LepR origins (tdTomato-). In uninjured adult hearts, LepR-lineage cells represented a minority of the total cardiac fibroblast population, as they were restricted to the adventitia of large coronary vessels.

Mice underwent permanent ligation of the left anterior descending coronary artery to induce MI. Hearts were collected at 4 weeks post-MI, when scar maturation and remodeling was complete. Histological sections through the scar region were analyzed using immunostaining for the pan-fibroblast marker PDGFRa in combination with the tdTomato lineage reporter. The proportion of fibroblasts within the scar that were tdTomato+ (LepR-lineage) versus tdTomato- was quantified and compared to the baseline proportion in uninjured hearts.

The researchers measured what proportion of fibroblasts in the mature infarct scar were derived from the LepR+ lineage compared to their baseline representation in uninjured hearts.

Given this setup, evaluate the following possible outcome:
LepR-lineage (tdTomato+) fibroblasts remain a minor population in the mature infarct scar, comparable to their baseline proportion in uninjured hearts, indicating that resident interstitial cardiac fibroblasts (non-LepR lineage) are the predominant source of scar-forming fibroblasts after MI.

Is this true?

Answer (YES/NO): NO